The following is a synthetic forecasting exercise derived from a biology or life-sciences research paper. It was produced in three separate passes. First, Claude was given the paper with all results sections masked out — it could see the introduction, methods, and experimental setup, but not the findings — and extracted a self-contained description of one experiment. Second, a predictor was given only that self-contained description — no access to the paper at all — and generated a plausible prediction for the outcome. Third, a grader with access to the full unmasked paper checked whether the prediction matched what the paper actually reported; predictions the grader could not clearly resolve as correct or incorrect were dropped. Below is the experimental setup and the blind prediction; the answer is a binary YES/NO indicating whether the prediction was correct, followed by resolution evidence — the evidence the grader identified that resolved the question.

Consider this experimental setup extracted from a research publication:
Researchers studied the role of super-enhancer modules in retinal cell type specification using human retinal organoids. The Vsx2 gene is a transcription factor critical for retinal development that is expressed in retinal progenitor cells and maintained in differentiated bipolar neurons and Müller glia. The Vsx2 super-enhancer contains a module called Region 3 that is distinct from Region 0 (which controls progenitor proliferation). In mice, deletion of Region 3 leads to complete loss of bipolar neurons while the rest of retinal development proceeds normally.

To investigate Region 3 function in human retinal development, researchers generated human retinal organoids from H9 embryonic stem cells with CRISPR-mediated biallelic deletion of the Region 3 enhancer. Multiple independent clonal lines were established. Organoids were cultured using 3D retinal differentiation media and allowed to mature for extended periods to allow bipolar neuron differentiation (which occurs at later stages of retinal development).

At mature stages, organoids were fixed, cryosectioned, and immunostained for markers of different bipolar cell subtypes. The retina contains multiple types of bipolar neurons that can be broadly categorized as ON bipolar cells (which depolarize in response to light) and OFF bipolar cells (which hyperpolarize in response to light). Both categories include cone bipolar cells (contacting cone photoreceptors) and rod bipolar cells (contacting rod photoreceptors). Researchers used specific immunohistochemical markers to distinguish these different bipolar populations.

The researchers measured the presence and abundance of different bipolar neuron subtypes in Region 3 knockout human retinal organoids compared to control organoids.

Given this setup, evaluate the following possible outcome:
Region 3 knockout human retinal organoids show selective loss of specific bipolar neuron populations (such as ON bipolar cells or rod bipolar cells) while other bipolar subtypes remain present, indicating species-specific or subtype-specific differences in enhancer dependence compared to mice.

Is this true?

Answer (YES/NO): YES